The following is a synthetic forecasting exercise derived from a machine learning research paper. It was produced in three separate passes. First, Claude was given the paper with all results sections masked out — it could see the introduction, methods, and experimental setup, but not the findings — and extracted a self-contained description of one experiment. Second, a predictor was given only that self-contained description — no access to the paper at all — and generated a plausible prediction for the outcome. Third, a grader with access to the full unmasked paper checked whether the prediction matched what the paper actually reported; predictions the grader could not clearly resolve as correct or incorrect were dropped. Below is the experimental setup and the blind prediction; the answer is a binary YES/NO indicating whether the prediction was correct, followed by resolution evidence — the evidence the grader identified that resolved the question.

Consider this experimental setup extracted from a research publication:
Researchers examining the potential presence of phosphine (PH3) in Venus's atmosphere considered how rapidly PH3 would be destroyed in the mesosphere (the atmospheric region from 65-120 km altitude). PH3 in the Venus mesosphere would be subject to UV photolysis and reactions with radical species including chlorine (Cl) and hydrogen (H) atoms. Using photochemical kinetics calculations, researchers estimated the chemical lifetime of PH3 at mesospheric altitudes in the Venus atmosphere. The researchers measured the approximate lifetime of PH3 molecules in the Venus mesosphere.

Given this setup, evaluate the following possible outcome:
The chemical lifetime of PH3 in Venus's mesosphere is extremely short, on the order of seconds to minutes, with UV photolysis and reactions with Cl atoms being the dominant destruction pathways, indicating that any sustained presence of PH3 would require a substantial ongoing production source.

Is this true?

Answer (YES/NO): NO